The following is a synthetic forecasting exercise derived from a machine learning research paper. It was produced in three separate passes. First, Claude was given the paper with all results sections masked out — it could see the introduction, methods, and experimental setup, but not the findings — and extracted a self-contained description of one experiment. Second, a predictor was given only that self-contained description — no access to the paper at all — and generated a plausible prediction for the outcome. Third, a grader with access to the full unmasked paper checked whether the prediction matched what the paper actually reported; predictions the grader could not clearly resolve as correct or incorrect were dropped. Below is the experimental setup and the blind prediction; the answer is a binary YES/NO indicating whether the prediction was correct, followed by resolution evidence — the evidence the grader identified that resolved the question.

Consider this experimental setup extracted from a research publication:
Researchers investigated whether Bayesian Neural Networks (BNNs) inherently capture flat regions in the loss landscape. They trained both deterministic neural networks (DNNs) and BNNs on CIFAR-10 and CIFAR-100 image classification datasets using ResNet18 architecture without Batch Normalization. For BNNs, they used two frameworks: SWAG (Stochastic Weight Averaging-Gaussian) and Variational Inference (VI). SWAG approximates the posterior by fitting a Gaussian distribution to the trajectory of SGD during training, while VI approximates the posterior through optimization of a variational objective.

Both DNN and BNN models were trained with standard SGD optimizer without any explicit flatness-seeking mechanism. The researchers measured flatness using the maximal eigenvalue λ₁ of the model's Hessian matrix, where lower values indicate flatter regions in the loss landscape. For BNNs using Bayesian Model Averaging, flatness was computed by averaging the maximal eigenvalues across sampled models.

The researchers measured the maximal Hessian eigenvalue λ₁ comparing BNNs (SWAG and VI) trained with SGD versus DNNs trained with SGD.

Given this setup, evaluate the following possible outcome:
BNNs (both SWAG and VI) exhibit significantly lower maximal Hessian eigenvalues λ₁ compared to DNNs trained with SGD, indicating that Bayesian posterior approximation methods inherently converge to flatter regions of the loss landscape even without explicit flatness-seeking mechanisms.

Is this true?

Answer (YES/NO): NO